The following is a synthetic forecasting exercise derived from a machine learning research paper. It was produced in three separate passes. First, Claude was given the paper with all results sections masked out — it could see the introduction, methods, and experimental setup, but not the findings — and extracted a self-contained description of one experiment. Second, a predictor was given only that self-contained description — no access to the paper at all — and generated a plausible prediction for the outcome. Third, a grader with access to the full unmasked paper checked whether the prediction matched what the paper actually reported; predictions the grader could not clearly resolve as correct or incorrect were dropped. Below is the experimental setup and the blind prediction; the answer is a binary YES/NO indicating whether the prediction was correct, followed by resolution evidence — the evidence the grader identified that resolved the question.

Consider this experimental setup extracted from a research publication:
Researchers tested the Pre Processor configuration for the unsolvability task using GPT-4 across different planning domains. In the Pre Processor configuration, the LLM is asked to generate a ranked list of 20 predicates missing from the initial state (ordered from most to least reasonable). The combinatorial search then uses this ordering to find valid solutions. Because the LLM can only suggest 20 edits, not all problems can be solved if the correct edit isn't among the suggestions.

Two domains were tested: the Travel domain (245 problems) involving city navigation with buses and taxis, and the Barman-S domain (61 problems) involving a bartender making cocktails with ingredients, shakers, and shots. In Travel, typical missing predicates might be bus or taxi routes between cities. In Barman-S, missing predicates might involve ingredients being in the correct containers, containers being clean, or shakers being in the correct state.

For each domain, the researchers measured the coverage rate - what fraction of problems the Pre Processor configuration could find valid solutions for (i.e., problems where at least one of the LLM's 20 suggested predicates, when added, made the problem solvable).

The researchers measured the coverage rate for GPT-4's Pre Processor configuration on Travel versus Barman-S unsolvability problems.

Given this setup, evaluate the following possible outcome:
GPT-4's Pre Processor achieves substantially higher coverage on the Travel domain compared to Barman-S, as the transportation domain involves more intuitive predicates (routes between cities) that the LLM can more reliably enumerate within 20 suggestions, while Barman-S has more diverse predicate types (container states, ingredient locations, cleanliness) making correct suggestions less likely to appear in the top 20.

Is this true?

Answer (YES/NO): YES